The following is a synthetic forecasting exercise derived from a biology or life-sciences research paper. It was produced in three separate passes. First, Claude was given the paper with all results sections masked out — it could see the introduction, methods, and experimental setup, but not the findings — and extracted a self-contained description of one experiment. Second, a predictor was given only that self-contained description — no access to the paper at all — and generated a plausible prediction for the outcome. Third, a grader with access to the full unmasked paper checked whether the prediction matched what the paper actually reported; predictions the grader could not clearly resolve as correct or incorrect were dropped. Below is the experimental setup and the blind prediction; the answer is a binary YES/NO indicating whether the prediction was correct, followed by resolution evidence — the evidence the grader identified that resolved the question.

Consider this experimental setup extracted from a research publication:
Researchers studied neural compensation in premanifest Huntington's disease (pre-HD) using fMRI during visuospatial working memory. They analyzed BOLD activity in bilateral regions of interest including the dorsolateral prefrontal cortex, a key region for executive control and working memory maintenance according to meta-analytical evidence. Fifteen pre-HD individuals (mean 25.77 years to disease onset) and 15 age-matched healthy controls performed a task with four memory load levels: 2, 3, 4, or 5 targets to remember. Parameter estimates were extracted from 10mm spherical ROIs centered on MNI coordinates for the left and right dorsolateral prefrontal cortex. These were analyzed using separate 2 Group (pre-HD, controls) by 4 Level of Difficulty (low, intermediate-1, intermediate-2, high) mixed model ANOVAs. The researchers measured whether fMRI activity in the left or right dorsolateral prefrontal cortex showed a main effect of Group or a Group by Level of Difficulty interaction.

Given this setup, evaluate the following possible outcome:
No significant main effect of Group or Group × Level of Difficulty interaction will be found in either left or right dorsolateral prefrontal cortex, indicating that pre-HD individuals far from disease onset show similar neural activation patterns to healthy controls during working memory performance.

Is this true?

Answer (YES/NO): YES